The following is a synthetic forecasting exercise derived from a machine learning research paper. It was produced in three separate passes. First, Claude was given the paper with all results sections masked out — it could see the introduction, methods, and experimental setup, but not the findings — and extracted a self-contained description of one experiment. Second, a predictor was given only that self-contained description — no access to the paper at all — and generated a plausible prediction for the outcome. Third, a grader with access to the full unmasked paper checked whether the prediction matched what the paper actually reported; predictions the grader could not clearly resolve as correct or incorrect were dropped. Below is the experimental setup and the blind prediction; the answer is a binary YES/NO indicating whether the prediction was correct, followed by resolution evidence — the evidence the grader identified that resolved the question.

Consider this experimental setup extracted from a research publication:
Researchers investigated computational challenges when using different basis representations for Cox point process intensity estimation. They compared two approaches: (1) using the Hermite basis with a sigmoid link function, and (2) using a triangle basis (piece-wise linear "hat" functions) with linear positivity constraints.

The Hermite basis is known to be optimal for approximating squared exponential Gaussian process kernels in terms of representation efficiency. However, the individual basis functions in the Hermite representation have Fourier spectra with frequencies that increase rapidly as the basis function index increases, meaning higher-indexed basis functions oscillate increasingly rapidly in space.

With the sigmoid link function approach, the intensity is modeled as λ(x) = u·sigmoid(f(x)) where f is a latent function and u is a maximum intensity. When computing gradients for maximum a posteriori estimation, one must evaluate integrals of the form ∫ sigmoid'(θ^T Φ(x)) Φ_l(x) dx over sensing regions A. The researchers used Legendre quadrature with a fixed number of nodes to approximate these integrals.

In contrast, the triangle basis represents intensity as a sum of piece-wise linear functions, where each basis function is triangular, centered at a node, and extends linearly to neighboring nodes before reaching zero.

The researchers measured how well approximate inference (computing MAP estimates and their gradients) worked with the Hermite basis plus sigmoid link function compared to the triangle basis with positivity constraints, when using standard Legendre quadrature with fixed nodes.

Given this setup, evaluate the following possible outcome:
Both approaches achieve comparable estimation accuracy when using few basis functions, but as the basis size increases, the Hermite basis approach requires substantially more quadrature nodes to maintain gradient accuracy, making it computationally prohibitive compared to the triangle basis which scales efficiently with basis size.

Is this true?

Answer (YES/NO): NO